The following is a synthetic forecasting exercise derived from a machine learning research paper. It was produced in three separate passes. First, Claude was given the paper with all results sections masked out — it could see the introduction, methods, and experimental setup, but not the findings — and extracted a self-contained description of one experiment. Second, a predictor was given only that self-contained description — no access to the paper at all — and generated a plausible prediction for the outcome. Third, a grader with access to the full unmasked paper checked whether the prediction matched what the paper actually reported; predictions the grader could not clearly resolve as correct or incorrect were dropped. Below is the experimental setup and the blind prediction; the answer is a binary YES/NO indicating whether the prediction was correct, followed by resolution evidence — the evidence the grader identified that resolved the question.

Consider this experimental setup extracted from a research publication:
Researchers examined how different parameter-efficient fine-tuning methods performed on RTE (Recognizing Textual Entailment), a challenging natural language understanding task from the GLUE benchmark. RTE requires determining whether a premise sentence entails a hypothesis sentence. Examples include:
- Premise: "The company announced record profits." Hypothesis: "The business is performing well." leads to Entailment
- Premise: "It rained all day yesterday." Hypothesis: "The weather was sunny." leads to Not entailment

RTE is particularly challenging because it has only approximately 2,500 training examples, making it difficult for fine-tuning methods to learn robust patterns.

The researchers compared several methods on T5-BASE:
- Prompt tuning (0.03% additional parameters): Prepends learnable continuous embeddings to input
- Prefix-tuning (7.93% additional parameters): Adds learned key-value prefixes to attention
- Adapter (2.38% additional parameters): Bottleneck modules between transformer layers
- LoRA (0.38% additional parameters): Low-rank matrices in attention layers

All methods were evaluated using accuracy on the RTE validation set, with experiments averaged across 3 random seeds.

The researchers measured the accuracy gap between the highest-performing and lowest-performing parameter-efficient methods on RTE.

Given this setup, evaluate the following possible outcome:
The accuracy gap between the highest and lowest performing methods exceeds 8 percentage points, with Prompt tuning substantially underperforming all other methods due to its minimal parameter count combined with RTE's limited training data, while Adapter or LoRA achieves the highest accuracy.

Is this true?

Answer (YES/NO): YES